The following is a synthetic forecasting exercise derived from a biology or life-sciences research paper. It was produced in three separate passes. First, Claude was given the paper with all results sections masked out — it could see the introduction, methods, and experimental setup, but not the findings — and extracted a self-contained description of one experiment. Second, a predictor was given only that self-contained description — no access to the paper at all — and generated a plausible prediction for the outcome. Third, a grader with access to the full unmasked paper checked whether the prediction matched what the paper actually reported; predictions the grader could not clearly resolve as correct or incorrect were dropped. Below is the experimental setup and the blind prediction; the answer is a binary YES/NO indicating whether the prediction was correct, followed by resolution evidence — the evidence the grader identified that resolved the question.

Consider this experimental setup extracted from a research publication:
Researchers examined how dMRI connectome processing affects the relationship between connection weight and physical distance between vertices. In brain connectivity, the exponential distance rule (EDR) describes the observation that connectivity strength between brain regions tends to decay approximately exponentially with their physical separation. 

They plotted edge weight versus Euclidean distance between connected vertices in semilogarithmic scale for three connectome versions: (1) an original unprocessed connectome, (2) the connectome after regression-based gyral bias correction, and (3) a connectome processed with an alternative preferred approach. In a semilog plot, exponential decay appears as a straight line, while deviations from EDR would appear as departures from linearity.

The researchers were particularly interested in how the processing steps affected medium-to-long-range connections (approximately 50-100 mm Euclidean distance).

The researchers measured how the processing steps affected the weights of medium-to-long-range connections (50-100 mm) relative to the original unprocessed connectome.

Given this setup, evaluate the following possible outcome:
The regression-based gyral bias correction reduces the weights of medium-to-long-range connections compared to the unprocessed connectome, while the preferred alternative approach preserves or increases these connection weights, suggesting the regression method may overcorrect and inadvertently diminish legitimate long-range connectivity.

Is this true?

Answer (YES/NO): NO